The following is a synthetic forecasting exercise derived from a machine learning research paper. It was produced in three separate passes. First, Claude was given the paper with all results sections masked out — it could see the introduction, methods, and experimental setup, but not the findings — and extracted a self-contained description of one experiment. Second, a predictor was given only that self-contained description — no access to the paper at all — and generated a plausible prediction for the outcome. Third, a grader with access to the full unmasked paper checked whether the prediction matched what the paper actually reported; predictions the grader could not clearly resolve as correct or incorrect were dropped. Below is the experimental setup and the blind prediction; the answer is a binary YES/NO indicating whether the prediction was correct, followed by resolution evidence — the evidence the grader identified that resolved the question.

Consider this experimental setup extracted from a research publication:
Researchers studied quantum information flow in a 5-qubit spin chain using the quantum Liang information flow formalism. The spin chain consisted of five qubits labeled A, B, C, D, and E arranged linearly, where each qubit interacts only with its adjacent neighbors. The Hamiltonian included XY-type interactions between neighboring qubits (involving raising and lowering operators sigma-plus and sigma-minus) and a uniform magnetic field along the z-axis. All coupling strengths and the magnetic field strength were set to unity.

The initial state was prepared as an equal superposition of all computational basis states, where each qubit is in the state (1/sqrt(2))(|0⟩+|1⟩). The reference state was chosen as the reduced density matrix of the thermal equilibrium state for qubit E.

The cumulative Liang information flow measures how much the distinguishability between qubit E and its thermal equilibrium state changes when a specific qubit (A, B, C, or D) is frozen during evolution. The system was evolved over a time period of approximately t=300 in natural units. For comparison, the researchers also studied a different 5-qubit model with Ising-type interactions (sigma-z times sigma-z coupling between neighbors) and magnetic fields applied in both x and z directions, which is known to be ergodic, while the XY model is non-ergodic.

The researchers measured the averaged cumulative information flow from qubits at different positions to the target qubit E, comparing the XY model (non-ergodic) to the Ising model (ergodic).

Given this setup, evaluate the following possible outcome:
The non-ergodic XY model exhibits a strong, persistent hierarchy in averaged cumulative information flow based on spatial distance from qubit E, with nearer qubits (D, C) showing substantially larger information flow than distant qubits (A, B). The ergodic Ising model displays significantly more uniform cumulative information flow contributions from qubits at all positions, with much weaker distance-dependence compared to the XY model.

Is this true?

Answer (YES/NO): NO